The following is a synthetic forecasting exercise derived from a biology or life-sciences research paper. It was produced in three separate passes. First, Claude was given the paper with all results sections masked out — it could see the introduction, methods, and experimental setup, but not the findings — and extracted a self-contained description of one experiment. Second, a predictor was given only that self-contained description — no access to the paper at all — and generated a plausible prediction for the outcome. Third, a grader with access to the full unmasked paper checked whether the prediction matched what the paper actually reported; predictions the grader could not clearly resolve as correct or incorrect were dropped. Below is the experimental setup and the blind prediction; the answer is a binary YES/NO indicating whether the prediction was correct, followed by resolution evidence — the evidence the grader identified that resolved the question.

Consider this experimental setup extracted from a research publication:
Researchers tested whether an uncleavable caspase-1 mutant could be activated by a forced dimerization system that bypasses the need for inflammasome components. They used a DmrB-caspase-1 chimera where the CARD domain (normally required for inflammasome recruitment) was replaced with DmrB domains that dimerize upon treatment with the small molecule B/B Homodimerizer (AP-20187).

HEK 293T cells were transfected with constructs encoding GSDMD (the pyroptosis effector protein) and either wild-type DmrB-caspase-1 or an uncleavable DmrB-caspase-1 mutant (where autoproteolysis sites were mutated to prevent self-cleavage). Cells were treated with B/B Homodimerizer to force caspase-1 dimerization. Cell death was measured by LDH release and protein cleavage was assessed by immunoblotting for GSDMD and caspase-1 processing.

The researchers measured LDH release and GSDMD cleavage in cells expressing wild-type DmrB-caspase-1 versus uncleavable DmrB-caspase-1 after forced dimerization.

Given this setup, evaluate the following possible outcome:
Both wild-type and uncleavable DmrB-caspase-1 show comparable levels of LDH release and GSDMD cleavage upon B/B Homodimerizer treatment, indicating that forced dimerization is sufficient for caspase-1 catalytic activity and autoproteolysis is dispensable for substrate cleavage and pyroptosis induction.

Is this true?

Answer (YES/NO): NO